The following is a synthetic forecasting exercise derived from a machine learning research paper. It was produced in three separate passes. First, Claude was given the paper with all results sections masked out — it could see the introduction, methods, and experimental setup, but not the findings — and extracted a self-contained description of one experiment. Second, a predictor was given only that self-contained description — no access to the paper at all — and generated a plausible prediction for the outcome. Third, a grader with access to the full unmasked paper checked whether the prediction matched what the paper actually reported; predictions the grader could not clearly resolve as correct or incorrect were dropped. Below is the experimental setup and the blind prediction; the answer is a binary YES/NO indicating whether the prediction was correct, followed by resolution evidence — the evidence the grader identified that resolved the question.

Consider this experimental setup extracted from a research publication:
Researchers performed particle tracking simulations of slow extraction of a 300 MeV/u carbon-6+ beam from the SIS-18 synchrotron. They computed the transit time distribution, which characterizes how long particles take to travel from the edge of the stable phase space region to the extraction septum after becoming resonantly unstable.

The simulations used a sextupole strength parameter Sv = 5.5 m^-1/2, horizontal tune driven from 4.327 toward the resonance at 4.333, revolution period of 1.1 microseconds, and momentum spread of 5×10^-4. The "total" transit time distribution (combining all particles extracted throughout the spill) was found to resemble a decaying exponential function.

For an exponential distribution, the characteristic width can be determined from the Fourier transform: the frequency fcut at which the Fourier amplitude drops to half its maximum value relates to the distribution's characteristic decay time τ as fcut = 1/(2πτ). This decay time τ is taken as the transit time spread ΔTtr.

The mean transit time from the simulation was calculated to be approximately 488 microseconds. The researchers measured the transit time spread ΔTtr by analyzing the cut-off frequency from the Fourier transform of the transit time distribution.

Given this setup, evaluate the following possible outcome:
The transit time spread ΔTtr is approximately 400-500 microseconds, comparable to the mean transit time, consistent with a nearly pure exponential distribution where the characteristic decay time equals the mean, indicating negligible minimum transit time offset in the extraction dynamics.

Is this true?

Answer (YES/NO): NO